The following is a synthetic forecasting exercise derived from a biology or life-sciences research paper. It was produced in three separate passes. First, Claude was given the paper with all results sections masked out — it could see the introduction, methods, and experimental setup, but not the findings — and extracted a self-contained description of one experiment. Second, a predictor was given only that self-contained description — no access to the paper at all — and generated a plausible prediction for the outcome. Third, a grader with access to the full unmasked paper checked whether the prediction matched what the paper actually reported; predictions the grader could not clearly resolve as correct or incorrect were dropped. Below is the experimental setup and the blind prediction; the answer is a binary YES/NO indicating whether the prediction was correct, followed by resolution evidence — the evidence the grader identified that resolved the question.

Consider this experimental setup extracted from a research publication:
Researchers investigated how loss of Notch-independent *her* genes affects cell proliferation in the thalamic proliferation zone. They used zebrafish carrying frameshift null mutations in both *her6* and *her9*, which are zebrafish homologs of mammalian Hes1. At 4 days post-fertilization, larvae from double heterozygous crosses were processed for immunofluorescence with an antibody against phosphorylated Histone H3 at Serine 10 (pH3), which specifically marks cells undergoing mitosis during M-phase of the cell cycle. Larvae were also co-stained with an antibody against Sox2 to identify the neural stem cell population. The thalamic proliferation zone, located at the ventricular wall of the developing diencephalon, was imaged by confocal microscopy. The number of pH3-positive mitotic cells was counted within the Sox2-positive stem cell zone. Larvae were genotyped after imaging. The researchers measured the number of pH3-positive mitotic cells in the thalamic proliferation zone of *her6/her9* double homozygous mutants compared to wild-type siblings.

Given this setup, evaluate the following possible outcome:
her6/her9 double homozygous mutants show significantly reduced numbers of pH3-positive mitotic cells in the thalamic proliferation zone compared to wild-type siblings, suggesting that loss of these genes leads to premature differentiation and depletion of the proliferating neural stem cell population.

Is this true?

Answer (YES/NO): NO